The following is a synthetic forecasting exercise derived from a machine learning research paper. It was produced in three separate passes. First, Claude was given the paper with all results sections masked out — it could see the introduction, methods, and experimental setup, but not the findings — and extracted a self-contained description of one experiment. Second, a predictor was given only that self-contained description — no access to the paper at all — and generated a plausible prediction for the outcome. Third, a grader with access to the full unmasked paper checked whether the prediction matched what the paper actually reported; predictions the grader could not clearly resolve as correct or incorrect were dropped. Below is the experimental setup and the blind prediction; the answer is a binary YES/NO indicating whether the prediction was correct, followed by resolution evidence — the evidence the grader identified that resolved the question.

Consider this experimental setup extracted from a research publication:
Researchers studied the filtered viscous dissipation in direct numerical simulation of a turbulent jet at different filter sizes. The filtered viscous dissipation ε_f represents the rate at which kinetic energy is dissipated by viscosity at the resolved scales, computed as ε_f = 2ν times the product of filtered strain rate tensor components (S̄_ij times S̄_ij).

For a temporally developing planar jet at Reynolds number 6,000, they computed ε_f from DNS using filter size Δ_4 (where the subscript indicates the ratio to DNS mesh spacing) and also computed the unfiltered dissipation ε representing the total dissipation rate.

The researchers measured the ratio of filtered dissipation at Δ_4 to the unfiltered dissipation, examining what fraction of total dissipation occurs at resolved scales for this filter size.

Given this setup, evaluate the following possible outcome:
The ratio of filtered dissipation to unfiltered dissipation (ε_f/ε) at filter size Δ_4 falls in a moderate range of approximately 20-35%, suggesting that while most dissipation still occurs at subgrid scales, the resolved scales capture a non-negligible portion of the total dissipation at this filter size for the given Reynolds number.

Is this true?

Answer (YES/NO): NO